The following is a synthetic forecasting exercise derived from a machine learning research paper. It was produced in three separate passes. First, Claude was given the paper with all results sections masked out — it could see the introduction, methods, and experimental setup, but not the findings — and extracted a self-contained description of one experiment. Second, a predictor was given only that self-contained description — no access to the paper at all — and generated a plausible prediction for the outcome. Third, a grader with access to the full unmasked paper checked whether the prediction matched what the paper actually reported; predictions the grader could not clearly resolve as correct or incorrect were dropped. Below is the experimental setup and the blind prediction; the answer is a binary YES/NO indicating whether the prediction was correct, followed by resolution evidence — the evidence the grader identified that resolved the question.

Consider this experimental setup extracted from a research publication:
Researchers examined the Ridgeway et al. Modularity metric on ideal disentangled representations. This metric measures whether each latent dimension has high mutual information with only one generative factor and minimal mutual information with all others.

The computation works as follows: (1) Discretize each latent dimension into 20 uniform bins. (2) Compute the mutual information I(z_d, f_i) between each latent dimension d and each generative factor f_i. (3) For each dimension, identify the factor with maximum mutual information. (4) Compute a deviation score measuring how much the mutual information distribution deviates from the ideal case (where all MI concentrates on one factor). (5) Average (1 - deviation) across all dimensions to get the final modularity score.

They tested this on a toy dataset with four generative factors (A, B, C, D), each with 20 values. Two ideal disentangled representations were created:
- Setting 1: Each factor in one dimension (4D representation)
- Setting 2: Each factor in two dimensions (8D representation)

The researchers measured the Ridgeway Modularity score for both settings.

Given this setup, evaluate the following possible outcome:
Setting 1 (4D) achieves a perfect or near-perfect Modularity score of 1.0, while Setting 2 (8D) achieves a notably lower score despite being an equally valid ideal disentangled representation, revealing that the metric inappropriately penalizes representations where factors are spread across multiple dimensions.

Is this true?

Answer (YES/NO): NO